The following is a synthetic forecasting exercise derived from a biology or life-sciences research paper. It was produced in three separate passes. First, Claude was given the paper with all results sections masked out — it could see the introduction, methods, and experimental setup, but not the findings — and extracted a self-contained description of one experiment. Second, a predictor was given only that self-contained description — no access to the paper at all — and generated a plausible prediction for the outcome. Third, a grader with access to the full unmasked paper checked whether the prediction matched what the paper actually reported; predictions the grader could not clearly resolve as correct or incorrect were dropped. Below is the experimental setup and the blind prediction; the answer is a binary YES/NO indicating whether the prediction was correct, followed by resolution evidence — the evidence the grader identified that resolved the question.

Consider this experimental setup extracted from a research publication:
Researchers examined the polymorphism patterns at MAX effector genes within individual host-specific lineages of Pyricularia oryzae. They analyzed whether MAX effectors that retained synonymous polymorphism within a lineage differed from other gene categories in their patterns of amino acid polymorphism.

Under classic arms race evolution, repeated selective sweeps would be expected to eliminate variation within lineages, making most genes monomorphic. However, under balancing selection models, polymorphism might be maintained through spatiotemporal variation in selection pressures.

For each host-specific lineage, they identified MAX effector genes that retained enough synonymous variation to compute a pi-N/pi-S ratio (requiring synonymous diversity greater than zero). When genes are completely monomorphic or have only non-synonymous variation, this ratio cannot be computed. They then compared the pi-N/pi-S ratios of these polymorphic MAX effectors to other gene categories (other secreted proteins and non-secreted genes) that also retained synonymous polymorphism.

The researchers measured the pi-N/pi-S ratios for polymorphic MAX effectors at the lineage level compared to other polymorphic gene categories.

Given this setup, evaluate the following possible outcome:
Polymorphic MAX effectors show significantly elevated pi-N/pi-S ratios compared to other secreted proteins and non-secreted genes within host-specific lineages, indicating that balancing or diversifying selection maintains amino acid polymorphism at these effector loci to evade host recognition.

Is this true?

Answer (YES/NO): YES